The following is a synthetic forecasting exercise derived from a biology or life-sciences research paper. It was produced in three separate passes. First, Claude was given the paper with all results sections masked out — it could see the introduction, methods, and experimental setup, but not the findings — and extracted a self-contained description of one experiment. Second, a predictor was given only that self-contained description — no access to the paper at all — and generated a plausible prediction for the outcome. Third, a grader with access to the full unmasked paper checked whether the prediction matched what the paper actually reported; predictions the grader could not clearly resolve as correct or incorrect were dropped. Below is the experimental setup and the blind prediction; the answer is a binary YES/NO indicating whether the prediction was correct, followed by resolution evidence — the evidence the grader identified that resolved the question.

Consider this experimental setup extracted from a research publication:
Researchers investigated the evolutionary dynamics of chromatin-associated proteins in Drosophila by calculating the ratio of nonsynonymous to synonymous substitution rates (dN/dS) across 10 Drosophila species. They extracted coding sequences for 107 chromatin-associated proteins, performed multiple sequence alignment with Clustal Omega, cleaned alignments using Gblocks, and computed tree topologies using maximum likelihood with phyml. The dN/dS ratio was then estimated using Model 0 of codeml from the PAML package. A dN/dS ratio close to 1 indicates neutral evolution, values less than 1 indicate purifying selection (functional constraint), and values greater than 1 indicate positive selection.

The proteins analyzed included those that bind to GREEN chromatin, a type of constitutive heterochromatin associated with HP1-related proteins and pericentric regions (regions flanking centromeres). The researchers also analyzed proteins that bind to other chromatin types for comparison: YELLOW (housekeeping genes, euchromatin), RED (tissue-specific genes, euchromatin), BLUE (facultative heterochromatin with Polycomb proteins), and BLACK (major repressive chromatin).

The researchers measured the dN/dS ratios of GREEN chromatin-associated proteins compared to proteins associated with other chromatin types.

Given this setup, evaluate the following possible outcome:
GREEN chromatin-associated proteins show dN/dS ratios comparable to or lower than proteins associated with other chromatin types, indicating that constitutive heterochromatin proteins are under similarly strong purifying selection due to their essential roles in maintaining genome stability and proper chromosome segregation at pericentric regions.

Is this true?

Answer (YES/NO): NO